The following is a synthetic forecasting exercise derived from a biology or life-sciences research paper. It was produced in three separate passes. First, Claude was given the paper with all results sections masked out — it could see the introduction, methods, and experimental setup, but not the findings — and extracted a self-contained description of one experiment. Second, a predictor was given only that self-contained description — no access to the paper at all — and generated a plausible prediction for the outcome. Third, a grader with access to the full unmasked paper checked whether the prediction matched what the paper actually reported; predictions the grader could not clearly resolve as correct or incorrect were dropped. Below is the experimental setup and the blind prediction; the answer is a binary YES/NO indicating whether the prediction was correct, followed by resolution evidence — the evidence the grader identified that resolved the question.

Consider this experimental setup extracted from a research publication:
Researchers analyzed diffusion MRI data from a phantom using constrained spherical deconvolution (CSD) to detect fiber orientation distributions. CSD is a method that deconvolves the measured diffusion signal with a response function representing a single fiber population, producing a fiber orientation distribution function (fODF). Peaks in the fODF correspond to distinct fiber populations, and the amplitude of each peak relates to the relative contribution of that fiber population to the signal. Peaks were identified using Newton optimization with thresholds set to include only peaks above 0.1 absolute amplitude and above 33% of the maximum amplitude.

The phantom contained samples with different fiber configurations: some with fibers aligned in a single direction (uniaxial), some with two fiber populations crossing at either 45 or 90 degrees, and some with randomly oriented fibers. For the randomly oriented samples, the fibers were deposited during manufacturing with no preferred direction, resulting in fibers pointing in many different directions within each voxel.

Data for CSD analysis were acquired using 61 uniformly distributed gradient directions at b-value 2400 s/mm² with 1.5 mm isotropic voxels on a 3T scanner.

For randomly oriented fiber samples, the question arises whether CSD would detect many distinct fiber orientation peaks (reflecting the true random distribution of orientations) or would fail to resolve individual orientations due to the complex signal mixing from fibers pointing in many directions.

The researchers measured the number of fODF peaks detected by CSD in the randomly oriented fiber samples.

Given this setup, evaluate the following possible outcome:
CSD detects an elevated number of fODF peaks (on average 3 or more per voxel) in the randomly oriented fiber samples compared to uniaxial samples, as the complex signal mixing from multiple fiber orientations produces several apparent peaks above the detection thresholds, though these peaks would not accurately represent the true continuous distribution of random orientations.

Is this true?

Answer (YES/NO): YES